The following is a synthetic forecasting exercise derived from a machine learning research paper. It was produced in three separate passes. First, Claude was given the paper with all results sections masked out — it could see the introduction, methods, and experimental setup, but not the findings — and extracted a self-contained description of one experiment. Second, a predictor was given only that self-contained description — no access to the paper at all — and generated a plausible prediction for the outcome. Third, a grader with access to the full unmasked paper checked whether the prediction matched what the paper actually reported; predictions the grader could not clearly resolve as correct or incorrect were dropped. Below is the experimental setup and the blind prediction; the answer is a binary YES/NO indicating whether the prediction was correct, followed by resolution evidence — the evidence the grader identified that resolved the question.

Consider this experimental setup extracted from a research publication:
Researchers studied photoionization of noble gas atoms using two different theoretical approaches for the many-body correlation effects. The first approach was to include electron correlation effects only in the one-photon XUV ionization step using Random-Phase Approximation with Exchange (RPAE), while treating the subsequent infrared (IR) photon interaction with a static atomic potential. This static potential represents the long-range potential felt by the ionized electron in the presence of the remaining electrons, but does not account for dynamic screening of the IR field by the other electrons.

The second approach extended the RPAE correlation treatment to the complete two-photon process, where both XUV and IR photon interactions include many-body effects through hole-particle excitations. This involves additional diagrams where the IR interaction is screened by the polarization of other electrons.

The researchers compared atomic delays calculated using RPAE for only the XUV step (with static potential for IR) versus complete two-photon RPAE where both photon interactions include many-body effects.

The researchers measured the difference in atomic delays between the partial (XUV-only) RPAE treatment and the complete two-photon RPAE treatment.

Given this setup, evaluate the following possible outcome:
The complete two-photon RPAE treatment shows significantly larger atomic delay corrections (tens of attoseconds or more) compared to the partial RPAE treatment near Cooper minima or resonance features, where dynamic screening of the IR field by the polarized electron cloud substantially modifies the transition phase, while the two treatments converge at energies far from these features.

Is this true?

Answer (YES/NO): NO